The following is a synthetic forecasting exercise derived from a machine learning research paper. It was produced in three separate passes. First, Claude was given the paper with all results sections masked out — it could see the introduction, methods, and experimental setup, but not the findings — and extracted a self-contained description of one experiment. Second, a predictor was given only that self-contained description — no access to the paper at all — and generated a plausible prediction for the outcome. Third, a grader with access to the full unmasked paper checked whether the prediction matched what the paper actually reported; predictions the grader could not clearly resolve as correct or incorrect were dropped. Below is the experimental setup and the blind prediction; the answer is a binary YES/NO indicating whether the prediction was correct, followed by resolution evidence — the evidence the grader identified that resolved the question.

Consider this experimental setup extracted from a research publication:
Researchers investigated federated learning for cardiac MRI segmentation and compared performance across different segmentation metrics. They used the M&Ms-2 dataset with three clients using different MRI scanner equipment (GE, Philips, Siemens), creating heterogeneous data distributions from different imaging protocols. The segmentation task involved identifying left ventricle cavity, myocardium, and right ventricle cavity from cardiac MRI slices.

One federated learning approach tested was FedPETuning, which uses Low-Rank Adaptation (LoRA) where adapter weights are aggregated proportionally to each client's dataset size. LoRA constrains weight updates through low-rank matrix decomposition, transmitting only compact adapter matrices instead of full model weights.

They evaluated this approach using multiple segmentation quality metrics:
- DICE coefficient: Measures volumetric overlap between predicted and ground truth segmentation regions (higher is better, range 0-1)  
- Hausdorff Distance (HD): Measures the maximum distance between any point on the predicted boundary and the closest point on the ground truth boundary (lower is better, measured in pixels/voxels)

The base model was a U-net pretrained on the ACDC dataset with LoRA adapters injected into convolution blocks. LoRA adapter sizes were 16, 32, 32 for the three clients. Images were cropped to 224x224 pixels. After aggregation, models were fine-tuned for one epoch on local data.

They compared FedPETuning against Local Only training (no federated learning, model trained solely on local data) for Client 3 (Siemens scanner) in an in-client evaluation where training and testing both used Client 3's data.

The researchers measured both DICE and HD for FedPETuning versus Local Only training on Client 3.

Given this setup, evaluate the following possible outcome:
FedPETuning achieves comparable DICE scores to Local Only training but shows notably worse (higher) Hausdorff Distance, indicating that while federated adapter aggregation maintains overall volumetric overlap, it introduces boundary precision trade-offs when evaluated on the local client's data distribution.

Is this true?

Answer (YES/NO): NO